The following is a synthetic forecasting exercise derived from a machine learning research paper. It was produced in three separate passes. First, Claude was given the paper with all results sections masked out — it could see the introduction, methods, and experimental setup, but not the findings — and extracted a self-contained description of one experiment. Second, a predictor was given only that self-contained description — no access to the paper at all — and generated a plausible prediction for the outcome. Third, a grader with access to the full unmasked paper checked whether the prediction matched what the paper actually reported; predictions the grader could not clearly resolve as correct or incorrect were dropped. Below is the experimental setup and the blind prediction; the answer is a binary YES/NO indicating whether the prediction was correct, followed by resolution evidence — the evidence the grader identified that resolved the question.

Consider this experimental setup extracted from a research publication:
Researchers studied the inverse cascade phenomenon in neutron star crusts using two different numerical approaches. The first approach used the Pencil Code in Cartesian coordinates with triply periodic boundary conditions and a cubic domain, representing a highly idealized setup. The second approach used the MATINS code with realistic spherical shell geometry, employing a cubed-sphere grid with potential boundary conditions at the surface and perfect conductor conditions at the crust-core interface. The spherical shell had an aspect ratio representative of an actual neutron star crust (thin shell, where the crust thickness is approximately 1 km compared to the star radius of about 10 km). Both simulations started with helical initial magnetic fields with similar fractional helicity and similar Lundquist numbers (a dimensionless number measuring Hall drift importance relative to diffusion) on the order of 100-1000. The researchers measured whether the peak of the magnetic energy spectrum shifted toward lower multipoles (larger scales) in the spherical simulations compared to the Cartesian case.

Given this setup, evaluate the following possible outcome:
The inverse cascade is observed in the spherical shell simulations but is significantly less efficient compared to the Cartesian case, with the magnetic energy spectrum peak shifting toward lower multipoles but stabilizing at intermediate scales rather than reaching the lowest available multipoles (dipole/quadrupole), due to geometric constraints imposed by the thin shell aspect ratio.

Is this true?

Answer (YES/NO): NO